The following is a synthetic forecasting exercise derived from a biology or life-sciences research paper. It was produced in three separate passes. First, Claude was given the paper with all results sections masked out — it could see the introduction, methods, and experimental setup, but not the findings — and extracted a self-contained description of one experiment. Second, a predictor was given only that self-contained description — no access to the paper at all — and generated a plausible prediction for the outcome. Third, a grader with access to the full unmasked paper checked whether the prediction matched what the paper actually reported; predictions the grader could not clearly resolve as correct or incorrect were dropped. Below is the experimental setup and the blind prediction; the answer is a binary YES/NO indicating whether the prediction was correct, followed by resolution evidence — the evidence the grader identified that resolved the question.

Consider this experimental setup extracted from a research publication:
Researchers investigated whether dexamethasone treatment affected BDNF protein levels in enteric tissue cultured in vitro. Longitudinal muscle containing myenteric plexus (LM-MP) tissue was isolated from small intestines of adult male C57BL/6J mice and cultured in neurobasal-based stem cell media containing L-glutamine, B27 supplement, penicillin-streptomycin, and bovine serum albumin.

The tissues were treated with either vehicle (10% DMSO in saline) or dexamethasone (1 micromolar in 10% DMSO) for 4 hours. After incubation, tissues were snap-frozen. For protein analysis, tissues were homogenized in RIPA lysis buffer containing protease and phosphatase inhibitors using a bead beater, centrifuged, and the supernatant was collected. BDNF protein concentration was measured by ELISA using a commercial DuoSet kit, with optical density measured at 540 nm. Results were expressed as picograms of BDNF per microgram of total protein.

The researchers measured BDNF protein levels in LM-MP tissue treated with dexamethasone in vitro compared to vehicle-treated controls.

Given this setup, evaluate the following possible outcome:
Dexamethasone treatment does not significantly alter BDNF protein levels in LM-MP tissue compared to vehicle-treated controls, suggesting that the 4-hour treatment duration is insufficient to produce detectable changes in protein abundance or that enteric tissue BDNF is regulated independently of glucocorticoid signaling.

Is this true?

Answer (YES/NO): NO